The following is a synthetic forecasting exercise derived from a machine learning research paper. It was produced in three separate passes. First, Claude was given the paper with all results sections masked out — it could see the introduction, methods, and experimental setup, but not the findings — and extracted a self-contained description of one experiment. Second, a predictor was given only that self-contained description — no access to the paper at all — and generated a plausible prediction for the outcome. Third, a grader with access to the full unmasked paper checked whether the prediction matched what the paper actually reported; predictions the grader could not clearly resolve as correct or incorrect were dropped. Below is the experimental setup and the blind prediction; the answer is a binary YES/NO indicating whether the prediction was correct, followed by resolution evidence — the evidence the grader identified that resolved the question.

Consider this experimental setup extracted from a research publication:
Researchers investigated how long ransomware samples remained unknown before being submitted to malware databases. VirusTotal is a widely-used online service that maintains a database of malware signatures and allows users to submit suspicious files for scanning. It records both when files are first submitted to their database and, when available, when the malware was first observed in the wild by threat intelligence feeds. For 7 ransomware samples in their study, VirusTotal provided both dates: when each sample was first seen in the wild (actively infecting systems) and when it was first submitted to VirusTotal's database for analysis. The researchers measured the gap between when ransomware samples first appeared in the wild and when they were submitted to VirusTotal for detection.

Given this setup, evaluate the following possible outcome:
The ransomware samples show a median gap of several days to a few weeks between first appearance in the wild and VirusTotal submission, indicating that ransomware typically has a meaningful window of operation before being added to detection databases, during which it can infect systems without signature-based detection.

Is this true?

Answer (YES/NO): NO